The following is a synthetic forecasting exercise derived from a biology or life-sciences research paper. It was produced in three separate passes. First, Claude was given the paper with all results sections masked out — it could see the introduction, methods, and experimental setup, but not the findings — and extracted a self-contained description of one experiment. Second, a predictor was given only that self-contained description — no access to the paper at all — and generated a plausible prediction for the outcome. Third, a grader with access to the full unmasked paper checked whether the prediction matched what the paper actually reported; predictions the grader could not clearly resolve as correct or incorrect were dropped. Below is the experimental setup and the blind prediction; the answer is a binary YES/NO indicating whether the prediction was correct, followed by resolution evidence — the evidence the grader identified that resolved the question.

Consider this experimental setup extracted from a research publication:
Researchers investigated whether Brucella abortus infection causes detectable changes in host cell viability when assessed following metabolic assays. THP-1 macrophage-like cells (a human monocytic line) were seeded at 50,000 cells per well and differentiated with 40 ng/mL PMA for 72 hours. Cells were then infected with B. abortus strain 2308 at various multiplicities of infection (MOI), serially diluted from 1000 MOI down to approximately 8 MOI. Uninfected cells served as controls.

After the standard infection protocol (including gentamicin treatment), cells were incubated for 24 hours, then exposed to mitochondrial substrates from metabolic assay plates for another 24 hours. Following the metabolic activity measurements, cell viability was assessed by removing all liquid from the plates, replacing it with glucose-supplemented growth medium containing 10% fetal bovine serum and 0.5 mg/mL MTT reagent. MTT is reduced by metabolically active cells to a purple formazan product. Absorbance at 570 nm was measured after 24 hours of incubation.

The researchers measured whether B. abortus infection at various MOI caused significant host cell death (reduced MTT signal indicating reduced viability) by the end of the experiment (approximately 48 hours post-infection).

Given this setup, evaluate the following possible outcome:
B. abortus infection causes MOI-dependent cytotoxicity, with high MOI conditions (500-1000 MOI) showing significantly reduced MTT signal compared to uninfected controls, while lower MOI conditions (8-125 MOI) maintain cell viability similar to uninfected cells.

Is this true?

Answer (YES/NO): NO